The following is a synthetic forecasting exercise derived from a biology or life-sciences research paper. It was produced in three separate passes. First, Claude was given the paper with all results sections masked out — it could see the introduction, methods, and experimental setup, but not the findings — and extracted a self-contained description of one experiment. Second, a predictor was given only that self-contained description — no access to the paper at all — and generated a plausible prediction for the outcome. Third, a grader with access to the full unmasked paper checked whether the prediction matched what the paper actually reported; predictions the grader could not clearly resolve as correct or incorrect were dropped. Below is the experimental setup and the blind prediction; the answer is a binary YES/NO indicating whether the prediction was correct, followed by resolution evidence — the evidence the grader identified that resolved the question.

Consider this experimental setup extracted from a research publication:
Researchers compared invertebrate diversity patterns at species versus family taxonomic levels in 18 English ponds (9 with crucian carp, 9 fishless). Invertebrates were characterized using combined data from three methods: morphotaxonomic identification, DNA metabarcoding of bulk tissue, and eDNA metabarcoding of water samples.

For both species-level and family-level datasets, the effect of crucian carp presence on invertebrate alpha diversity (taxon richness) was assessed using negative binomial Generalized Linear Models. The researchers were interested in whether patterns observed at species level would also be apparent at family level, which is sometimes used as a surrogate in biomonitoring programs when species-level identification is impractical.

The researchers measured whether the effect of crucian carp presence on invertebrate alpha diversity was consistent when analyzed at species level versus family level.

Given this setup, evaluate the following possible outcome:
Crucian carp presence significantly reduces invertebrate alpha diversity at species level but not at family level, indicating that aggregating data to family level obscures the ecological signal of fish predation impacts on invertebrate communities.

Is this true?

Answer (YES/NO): NO